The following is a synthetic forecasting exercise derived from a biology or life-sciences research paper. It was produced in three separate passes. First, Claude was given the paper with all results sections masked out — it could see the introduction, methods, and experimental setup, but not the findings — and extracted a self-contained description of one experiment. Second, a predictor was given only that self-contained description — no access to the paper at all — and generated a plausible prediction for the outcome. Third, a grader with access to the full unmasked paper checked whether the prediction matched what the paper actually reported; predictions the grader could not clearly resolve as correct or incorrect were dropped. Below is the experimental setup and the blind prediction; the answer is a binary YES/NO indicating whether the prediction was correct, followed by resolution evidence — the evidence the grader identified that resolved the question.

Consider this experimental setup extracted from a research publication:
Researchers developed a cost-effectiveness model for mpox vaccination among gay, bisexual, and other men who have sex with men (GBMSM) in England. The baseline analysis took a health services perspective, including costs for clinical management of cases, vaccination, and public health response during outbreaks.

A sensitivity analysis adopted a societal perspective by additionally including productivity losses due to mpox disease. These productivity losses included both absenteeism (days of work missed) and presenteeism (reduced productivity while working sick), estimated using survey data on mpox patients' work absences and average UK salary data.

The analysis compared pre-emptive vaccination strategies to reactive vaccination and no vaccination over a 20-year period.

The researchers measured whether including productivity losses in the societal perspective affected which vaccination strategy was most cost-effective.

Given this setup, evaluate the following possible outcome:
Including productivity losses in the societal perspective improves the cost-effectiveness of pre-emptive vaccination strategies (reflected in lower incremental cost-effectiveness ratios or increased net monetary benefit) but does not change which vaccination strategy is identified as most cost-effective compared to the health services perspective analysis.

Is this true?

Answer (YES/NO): YES